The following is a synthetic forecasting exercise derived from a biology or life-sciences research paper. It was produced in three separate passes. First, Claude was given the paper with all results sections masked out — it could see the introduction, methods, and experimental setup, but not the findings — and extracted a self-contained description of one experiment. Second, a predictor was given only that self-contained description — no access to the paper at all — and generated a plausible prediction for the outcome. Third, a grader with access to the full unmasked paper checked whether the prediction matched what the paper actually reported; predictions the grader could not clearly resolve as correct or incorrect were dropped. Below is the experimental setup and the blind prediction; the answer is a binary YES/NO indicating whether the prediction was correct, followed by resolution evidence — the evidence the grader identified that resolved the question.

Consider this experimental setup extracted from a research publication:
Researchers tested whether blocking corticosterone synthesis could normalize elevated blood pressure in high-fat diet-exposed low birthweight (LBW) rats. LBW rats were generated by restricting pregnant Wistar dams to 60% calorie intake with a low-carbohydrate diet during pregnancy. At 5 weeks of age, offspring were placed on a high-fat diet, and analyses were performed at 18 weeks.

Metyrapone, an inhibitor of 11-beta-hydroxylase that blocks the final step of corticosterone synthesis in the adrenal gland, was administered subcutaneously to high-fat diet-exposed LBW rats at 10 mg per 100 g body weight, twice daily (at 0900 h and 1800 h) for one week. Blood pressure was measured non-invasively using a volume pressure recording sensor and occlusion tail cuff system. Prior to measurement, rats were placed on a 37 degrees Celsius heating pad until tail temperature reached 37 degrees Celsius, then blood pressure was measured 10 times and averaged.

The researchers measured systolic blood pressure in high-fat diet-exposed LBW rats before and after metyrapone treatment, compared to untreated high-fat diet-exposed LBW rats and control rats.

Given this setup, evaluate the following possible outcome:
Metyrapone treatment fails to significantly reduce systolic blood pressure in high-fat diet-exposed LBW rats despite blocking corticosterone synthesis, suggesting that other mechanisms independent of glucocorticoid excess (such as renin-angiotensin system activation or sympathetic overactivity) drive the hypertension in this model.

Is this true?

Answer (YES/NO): NO